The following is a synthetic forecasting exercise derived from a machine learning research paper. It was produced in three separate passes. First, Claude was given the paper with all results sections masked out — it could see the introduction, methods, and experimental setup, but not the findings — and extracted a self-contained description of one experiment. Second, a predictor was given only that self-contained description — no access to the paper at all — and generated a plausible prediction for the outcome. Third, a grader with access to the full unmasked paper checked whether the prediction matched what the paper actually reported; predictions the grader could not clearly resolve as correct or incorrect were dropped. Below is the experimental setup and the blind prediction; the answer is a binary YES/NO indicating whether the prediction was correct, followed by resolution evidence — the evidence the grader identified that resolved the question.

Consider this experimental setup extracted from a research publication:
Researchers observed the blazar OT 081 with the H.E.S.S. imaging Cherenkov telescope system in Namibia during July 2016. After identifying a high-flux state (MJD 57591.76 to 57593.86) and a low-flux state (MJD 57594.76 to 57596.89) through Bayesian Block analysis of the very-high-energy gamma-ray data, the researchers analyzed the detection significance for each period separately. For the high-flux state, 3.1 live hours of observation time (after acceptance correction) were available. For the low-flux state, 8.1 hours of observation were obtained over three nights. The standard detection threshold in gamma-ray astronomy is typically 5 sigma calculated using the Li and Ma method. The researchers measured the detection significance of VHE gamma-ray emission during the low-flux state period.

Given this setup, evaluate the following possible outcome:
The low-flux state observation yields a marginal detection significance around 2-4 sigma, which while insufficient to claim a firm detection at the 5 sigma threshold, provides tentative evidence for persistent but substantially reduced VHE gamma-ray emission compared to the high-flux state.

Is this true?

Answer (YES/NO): NO